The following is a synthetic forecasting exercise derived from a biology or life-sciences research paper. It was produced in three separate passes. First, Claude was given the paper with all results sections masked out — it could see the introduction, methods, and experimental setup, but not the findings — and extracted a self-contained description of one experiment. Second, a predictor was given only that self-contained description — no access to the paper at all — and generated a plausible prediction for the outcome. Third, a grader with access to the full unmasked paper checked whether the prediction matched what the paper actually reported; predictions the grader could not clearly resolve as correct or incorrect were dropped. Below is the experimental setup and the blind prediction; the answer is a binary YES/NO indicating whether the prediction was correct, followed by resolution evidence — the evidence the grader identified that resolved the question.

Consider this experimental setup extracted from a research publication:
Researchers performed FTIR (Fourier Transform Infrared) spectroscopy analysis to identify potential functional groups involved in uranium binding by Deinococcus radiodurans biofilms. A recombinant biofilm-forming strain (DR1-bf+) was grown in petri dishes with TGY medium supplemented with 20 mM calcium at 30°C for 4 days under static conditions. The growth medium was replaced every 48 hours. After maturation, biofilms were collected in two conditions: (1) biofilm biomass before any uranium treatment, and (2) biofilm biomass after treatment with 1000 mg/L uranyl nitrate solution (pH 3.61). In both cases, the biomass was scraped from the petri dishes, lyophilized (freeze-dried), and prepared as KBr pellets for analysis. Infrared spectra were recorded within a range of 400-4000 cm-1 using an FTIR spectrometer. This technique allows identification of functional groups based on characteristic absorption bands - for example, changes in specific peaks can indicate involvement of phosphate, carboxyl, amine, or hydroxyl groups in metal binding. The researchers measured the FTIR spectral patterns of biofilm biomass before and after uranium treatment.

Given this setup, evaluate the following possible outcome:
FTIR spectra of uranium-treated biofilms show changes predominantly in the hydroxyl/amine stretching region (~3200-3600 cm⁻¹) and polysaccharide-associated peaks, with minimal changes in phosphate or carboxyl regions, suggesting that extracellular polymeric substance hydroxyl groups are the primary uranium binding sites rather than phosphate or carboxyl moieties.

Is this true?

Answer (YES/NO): NO